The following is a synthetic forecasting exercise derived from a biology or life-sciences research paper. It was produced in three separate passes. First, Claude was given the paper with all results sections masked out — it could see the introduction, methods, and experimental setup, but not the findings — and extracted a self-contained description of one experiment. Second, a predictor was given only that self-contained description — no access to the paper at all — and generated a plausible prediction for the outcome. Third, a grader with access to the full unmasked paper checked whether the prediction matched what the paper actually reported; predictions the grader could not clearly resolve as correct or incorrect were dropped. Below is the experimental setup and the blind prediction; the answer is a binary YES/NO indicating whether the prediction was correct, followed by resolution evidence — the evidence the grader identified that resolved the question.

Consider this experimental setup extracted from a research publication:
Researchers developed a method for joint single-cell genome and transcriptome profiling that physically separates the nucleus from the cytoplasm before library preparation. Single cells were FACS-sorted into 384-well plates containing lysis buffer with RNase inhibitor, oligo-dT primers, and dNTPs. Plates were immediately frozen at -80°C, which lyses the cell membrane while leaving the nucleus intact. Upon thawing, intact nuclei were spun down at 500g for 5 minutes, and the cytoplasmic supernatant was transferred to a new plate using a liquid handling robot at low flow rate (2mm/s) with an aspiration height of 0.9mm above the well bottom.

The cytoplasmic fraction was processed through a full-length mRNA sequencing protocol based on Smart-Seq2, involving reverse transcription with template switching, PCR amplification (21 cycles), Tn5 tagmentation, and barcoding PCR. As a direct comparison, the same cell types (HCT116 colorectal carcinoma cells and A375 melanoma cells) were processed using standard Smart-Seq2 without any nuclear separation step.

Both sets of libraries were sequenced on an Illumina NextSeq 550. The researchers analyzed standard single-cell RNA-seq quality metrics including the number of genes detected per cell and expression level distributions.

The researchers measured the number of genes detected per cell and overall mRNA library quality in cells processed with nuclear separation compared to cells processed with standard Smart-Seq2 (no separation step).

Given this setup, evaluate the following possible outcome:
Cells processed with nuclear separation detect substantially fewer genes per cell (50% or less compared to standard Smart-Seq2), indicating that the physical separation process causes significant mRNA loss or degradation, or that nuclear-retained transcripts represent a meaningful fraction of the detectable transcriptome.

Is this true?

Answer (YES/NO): NO